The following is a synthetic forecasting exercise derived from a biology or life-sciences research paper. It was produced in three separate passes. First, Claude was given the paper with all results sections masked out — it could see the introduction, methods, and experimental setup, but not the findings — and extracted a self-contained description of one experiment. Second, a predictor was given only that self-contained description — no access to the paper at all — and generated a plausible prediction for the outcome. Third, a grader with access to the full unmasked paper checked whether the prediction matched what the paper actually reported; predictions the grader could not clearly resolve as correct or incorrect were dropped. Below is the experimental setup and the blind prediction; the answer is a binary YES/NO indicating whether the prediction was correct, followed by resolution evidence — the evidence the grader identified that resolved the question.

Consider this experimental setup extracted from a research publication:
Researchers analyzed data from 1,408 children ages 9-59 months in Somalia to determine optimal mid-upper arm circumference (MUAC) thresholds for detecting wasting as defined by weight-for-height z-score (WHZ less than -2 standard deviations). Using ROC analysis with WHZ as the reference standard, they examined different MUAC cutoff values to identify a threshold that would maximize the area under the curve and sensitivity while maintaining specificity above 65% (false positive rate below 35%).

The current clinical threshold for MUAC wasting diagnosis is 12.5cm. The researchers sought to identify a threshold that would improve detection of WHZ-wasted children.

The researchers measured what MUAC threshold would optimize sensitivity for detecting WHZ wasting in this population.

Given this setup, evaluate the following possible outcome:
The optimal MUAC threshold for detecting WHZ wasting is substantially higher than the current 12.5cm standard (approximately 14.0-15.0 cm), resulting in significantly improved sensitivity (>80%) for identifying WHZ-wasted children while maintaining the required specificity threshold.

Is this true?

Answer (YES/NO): NO